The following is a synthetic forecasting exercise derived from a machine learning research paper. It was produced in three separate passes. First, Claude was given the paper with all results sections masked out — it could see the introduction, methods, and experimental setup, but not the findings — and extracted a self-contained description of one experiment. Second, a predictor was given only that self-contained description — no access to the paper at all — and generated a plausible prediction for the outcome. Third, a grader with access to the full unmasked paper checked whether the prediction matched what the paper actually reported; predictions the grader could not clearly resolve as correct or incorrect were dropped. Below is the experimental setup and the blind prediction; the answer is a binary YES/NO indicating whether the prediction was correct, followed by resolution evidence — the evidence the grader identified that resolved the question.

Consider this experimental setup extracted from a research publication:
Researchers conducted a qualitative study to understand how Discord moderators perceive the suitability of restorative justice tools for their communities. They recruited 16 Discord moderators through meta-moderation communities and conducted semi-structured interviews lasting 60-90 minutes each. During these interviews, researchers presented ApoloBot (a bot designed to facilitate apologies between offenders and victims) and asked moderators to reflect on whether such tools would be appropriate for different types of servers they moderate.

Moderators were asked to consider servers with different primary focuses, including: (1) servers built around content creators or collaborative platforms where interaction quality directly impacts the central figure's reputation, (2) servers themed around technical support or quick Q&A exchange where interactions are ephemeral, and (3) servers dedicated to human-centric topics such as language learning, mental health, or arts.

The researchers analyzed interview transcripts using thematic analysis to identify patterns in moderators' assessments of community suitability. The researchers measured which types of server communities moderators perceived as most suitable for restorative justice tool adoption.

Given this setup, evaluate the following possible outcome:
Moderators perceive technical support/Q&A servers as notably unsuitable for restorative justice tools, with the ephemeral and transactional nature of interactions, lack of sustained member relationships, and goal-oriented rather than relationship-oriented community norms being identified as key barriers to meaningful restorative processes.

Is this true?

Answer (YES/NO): YES